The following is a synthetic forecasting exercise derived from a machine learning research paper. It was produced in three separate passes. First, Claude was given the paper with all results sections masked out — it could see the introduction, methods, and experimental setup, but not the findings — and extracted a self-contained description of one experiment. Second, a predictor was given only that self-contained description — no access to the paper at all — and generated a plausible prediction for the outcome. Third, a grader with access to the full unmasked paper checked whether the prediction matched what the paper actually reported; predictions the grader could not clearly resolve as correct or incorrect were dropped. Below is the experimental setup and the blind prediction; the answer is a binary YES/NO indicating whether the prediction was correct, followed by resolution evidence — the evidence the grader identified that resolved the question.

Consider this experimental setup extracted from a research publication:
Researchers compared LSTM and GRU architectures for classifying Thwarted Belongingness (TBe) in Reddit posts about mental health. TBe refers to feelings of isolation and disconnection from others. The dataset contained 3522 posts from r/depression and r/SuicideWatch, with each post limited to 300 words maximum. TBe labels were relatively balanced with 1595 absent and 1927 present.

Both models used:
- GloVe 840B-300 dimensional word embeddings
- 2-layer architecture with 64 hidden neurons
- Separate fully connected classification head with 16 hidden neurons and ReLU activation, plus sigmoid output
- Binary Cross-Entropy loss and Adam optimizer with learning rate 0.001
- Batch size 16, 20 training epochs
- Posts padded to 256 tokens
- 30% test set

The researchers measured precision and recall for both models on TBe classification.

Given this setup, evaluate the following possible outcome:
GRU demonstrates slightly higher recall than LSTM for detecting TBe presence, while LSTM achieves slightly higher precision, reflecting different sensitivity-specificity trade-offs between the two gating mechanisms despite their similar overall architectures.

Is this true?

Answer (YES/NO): NO